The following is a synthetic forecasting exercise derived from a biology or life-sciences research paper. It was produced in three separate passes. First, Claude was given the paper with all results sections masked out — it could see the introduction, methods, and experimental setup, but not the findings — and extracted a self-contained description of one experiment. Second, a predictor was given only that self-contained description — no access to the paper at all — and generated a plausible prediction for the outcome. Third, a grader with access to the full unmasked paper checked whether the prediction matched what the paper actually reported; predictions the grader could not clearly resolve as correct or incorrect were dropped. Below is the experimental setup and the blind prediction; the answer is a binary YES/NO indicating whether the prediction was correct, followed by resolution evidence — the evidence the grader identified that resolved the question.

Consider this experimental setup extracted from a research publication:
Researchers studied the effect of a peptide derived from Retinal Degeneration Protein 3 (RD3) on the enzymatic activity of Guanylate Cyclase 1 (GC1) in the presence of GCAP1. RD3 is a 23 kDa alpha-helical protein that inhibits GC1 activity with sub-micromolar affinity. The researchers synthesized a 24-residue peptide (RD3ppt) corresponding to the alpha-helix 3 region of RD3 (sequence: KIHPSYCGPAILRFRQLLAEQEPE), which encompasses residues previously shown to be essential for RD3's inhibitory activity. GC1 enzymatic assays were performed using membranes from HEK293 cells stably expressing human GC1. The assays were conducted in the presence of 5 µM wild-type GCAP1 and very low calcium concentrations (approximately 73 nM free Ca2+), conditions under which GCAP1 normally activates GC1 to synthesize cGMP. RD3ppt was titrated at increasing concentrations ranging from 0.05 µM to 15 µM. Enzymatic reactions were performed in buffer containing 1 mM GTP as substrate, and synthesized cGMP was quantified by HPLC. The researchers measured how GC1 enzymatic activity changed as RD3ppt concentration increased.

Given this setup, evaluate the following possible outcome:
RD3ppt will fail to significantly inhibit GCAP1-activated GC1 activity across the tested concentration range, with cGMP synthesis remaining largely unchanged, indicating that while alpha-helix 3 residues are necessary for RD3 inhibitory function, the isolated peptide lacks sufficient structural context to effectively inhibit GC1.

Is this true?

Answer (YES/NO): NO